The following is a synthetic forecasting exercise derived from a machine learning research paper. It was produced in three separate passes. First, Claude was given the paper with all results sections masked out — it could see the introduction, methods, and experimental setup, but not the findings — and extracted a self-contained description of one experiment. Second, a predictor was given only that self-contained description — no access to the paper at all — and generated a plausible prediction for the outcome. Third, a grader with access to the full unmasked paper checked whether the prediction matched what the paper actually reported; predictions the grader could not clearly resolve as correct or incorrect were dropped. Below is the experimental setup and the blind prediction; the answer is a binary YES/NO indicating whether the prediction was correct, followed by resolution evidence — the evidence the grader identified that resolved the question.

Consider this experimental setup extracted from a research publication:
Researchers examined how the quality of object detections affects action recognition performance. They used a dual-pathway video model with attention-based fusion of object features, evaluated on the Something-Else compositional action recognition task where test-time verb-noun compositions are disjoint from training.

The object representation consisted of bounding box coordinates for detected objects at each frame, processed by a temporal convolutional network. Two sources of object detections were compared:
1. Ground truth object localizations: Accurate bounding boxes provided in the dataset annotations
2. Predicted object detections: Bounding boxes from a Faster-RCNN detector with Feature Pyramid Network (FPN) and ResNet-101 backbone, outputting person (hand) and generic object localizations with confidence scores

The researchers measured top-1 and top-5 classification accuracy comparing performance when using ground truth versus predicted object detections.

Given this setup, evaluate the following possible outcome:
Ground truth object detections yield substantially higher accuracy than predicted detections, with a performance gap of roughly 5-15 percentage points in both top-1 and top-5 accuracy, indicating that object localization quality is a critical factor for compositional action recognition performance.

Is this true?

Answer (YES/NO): YES